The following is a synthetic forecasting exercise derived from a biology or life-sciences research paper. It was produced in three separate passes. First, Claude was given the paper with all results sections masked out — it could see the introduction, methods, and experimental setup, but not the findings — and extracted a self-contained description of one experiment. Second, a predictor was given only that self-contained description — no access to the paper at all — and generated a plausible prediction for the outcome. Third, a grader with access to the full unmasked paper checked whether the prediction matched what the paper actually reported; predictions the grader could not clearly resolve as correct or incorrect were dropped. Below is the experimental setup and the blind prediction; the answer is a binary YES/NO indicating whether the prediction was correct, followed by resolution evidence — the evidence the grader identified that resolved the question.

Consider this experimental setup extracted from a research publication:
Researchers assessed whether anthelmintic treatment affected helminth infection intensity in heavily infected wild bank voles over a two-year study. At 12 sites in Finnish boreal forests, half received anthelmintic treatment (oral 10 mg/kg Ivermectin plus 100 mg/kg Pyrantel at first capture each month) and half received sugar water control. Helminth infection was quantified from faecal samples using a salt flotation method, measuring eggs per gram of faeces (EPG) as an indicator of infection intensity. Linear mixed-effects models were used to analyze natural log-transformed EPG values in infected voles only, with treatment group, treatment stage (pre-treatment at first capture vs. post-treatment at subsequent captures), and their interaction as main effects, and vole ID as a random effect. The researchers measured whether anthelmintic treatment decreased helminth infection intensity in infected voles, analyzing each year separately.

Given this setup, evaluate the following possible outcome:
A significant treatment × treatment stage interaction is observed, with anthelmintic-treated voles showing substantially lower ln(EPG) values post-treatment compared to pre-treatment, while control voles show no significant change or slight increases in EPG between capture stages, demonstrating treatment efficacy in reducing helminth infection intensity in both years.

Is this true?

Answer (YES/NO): NO